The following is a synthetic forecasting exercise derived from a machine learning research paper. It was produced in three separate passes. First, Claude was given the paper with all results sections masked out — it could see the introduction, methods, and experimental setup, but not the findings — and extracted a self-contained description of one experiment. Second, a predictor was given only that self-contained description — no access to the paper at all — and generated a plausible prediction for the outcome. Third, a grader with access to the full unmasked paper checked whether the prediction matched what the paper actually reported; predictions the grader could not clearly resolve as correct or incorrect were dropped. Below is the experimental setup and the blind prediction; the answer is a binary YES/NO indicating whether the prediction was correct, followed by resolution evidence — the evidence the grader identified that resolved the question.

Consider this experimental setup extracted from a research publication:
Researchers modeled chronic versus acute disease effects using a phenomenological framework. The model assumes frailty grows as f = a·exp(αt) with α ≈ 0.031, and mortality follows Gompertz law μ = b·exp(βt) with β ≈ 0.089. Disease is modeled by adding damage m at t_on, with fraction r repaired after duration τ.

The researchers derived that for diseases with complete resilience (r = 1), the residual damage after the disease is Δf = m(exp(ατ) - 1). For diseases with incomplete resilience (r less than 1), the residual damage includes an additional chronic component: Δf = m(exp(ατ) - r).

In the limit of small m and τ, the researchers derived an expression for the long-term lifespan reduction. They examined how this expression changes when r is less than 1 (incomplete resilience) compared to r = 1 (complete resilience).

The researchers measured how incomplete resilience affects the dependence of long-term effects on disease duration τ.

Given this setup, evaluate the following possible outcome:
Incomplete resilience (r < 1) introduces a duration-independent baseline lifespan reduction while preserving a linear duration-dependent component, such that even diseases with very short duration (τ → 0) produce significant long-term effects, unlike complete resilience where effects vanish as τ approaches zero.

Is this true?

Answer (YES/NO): YES